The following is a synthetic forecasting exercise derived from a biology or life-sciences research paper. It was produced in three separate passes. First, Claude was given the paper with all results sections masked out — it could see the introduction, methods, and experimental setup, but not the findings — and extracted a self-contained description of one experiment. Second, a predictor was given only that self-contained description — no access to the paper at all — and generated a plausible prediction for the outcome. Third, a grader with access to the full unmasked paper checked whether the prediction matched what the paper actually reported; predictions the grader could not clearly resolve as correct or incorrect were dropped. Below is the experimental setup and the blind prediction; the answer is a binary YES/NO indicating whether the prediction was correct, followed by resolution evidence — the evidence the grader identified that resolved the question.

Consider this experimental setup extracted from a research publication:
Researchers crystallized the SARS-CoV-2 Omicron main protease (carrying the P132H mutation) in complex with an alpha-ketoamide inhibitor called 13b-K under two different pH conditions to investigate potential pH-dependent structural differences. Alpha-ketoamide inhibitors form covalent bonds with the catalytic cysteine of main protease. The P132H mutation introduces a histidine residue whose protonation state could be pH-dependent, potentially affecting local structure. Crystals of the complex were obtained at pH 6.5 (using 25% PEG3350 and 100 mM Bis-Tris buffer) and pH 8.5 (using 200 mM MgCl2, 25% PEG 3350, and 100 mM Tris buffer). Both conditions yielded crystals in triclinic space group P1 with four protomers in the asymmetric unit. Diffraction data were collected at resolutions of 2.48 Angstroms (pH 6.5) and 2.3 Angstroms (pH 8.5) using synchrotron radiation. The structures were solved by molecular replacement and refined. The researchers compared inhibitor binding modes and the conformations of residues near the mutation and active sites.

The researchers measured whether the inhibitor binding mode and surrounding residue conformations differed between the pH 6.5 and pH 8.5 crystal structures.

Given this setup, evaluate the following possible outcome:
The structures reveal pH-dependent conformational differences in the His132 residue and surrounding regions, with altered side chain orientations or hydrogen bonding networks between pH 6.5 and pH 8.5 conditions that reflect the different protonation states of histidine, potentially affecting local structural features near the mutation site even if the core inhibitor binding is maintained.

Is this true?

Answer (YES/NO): NO